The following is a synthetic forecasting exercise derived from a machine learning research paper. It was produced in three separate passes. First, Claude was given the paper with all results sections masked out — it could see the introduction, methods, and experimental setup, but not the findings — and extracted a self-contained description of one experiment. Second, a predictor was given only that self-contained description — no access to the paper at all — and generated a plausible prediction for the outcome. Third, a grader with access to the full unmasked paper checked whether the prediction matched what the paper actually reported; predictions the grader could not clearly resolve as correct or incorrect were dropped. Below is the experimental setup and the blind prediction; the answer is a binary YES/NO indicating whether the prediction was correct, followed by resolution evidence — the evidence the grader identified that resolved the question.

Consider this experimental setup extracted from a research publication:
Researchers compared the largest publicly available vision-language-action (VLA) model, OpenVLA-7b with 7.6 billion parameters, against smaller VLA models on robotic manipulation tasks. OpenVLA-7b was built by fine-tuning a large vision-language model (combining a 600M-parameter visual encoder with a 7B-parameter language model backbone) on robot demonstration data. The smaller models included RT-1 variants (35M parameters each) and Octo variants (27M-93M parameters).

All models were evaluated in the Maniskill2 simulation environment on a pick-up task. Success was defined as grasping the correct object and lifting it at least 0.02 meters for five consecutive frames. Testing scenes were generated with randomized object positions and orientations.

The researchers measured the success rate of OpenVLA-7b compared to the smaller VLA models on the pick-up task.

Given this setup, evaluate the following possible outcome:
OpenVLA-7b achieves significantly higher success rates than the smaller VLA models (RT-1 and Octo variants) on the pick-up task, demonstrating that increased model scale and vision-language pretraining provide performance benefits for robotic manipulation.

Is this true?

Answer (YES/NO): NO